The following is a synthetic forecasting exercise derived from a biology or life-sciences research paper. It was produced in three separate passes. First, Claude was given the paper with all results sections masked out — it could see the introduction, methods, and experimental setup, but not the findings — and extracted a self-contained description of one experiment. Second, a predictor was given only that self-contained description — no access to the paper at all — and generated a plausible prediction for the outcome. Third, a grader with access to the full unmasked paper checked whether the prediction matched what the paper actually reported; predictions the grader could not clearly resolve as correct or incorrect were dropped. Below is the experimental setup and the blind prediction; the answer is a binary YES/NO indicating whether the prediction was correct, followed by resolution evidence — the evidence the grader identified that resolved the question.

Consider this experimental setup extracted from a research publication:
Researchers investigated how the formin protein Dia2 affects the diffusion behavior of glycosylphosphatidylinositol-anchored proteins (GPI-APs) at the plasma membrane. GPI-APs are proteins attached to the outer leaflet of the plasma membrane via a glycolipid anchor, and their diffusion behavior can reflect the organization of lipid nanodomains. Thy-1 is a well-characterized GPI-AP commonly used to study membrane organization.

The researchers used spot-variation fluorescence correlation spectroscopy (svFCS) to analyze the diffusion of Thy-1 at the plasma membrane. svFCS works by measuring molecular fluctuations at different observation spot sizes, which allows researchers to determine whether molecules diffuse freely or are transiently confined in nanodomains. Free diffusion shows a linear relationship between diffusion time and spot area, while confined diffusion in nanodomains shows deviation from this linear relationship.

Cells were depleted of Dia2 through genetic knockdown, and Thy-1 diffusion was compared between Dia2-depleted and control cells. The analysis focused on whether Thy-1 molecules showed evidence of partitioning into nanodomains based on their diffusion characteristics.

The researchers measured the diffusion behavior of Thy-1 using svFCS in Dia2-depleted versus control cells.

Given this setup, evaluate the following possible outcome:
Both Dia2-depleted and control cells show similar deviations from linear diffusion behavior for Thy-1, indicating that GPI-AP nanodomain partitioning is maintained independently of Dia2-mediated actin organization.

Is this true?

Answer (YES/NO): NO